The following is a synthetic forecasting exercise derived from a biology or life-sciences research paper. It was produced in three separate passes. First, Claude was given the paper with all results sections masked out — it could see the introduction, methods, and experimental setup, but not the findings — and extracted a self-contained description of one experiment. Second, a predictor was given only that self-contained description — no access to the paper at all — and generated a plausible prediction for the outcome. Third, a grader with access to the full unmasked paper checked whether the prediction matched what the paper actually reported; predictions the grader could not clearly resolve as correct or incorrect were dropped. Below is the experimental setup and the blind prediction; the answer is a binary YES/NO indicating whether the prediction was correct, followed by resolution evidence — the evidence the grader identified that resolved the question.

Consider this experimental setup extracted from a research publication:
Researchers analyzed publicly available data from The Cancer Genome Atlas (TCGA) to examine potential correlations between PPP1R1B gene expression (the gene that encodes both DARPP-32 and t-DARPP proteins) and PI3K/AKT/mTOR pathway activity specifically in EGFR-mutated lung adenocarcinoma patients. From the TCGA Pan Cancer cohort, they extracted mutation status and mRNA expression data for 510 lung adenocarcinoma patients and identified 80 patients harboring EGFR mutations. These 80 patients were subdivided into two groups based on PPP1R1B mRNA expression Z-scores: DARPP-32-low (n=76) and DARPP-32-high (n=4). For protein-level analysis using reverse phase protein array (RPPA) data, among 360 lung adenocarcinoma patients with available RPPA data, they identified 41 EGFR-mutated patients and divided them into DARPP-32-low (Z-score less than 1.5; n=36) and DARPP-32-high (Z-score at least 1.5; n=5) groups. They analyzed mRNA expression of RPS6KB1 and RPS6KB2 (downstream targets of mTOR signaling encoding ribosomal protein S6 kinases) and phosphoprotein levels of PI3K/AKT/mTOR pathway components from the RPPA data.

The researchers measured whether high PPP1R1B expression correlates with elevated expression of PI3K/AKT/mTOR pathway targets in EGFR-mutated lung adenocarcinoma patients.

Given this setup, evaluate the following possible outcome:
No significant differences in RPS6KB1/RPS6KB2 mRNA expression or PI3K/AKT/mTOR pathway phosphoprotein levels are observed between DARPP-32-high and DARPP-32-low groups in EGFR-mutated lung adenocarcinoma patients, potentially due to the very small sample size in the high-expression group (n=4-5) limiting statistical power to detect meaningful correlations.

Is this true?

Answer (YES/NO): NO